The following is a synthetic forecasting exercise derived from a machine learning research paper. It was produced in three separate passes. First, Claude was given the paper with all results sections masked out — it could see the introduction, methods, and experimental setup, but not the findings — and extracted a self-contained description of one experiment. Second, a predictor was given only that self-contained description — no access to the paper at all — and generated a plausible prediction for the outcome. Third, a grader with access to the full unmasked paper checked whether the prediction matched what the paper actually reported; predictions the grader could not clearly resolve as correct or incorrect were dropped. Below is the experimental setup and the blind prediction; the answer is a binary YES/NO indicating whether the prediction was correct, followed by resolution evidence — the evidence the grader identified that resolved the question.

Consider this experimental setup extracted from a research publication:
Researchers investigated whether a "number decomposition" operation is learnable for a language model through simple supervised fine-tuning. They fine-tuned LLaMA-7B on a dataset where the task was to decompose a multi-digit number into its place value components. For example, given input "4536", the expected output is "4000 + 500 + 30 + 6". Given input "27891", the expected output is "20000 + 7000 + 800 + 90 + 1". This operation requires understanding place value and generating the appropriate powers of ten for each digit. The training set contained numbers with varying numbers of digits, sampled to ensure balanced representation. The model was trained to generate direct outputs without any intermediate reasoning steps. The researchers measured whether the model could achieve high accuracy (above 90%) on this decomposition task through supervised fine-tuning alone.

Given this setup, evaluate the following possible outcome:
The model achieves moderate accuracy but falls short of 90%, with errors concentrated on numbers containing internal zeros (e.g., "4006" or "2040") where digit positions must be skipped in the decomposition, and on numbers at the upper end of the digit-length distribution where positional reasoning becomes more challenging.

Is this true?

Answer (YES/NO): NO